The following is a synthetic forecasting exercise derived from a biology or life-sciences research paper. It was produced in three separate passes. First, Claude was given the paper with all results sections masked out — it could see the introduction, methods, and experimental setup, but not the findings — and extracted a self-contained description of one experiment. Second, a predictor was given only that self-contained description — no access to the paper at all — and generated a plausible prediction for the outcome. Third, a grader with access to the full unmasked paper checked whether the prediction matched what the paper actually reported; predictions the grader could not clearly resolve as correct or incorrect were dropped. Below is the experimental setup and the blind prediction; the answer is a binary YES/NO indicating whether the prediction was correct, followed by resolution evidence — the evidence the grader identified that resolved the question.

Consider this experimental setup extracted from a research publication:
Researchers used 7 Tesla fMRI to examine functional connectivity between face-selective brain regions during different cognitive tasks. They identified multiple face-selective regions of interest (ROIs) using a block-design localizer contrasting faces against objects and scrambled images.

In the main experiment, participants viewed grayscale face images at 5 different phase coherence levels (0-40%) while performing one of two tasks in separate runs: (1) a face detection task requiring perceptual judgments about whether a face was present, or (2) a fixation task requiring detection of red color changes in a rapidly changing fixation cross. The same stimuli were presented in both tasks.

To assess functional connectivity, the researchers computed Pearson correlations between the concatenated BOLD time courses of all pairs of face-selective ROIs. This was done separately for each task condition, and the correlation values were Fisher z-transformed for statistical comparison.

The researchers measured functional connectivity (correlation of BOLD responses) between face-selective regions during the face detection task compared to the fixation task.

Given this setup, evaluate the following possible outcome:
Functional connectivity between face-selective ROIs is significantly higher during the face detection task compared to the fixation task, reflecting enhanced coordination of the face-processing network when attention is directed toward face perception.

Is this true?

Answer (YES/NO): YES